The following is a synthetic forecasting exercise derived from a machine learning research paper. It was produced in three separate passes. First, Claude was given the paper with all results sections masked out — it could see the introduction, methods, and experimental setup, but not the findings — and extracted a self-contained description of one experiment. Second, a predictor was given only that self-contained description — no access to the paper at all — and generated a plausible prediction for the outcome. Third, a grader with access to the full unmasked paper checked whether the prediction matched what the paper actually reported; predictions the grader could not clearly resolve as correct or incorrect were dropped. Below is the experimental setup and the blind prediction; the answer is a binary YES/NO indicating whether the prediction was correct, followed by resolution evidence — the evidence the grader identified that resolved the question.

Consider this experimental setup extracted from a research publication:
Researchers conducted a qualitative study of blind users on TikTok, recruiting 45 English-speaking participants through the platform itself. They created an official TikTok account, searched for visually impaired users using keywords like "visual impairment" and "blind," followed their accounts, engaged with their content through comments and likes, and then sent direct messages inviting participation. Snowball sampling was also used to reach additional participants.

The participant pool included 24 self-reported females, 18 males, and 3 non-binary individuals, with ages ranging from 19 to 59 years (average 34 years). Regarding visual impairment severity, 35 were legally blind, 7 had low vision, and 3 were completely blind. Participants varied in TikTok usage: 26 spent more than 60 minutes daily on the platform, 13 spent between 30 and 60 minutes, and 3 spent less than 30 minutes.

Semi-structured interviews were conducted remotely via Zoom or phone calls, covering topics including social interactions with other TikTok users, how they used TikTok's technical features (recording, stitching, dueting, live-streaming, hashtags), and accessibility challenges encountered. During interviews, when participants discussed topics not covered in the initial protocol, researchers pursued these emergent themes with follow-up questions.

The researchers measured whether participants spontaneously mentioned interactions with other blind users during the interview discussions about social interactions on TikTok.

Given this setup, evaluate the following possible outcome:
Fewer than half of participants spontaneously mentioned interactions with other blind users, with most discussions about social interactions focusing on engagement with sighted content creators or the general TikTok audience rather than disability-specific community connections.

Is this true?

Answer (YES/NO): NO